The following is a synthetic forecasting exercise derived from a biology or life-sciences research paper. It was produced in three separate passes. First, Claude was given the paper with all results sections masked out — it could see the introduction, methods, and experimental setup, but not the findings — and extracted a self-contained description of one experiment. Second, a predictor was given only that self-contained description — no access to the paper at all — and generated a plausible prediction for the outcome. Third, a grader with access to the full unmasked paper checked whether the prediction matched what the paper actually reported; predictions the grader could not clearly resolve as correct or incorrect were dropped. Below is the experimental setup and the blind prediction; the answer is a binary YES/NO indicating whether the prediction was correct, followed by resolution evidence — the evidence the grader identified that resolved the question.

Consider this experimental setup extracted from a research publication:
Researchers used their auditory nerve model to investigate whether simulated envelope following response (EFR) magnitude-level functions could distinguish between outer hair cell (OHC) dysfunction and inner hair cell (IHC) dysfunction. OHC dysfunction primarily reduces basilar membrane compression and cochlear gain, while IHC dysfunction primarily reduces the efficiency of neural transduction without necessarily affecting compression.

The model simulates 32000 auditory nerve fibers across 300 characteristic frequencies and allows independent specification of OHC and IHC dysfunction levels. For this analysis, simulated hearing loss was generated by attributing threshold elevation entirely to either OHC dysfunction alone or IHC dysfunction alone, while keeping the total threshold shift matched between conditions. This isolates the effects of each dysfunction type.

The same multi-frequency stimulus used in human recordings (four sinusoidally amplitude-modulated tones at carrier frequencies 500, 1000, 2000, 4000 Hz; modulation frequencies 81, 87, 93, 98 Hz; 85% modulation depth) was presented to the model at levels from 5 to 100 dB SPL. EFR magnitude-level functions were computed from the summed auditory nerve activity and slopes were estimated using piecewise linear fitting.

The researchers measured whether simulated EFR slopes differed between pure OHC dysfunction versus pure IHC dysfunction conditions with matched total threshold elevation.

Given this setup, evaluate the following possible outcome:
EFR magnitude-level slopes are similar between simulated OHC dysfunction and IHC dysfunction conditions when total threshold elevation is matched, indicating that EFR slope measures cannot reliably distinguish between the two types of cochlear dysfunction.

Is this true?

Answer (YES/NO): NO